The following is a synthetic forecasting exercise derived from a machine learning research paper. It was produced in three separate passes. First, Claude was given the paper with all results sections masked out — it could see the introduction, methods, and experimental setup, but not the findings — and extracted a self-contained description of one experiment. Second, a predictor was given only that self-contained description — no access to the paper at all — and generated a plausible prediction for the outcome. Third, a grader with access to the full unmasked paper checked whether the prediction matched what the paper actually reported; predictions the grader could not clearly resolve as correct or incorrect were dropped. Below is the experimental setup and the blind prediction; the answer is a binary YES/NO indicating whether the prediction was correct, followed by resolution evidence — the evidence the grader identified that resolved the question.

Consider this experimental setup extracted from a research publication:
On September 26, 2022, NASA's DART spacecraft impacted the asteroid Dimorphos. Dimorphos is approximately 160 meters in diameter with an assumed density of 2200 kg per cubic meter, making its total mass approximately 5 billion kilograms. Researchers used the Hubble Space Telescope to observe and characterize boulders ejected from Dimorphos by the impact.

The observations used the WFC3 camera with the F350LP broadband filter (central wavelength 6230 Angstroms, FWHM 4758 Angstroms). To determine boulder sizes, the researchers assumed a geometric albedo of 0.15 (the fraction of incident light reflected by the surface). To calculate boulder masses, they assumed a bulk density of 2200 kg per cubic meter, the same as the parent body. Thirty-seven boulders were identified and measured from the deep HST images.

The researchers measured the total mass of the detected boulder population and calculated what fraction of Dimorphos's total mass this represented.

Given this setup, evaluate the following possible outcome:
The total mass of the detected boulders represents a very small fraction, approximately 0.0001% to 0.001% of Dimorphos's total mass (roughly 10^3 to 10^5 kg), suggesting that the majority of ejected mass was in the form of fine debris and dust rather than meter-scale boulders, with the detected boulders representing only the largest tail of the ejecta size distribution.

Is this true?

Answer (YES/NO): NO